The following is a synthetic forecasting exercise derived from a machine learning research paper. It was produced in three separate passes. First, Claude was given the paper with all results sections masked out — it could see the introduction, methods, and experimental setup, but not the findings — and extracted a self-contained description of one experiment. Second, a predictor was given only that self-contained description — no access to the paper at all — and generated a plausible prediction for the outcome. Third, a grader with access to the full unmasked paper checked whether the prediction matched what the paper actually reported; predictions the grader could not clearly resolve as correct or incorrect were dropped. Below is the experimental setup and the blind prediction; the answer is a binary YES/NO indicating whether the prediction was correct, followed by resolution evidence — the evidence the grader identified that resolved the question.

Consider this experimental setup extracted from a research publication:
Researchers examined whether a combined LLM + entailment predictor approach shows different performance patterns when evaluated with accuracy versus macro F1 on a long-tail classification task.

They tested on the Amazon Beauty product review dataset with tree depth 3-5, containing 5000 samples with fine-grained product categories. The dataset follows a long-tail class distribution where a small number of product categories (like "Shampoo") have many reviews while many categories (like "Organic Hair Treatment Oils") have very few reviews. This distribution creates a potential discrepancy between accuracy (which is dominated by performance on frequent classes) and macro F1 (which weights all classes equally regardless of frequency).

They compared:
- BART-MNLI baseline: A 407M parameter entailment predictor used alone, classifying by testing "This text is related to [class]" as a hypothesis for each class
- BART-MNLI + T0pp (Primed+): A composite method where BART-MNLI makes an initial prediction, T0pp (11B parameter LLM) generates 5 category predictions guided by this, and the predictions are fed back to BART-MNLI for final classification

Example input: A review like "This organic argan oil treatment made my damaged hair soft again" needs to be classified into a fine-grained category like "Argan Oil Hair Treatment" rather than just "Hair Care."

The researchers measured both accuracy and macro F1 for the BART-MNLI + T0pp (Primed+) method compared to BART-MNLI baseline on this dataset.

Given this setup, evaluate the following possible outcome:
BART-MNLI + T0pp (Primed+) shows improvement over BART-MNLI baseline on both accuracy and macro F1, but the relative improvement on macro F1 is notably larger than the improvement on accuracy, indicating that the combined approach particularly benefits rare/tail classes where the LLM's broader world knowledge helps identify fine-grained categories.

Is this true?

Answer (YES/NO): NO